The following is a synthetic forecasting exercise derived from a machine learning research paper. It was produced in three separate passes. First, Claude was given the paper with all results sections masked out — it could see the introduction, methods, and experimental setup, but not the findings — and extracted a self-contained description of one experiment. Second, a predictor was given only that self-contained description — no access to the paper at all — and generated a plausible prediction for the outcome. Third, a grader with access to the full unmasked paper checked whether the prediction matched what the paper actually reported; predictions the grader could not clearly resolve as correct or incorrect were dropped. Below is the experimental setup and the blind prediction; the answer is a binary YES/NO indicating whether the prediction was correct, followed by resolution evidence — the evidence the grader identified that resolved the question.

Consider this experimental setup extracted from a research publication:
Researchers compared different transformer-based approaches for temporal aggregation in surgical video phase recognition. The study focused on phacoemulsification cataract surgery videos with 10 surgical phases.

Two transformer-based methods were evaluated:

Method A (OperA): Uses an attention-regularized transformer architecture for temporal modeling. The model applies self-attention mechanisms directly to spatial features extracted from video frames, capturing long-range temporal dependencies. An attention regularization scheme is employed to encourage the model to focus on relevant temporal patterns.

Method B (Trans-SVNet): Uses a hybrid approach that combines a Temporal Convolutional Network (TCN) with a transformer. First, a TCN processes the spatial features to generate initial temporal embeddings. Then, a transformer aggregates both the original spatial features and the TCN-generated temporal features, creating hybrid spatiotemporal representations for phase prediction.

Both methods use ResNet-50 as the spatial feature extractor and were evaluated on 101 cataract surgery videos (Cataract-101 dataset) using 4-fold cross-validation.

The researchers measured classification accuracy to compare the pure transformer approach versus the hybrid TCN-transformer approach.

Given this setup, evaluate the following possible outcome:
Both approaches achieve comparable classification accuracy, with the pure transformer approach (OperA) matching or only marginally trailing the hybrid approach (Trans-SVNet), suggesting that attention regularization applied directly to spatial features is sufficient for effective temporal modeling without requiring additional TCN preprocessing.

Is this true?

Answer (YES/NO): NO